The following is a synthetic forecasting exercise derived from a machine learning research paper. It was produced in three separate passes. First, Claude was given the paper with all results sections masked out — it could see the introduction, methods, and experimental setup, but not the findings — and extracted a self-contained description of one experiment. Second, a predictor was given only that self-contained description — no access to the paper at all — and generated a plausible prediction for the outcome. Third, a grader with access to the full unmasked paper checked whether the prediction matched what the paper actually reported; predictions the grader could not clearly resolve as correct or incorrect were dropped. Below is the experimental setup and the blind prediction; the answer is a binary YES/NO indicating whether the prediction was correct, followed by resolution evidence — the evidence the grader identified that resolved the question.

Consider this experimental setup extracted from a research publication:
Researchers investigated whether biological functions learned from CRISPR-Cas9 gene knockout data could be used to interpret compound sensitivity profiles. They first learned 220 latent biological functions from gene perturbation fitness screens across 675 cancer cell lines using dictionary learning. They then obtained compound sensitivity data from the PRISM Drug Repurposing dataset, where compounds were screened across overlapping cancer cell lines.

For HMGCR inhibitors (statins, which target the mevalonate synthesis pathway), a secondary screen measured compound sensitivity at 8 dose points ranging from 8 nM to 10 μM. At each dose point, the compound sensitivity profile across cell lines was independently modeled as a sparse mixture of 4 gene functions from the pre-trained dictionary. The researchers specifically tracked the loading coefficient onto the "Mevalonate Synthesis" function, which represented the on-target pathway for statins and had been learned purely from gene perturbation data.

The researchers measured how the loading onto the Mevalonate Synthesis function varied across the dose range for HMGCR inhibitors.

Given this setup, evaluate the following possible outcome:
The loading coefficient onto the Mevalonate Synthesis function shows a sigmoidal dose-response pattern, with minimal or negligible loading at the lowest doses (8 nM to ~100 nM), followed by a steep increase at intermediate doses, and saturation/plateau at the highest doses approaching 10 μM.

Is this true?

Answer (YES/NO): NO